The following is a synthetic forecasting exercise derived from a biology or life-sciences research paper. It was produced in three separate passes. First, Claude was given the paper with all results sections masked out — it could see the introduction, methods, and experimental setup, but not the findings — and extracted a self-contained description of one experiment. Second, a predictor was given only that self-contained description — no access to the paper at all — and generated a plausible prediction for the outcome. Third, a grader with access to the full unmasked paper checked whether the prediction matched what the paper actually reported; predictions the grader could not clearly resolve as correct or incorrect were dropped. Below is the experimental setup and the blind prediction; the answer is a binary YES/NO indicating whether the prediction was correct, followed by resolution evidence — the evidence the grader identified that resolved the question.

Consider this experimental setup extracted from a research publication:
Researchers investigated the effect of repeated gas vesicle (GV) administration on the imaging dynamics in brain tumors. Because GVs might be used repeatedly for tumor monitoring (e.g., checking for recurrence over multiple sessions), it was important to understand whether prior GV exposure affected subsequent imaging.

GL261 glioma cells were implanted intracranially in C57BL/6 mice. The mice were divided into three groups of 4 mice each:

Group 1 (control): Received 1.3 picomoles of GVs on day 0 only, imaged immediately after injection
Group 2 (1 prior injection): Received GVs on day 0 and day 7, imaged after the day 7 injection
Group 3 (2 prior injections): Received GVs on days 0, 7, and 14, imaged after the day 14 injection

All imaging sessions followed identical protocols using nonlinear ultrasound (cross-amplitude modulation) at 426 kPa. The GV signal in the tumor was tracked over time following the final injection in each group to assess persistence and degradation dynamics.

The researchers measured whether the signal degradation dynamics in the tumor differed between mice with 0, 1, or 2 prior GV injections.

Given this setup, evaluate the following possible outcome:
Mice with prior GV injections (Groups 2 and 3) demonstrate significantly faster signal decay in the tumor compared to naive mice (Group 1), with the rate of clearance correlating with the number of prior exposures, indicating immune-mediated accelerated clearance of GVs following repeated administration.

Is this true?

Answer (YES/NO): YES